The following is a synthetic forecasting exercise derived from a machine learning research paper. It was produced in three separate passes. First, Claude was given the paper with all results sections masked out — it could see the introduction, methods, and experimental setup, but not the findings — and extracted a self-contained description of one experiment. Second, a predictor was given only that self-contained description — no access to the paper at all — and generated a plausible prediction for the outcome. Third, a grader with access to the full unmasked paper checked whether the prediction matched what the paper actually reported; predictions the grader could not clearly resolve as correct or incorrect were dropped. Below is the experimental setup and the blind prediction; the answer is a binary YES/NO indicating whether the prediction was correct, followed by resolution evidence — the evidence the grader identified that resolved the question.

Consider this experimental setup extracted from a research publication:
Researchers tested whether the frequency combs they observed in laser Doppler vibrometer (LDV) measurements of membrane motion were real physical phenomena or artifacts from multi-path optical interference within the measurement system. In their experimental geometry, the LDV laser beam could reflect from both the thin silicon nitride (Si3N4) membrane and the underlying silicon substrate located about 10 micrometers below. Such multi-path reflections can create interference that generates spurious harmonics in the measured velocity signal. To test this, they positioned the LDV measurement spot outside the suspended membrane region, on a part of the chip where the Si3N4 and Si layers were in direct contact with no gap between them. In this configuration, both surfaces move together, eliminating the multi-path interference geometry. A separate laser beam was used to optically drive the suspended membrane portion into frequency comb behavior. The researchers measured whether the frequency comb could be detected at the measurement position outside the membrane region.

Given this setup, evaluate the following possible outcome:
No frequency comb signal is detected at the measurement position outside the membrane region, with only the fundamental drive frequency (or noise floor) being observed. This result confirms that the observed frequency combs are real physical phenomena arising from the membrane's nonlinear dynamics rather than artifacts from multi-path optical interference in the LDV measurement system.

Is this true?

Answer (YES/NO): NO